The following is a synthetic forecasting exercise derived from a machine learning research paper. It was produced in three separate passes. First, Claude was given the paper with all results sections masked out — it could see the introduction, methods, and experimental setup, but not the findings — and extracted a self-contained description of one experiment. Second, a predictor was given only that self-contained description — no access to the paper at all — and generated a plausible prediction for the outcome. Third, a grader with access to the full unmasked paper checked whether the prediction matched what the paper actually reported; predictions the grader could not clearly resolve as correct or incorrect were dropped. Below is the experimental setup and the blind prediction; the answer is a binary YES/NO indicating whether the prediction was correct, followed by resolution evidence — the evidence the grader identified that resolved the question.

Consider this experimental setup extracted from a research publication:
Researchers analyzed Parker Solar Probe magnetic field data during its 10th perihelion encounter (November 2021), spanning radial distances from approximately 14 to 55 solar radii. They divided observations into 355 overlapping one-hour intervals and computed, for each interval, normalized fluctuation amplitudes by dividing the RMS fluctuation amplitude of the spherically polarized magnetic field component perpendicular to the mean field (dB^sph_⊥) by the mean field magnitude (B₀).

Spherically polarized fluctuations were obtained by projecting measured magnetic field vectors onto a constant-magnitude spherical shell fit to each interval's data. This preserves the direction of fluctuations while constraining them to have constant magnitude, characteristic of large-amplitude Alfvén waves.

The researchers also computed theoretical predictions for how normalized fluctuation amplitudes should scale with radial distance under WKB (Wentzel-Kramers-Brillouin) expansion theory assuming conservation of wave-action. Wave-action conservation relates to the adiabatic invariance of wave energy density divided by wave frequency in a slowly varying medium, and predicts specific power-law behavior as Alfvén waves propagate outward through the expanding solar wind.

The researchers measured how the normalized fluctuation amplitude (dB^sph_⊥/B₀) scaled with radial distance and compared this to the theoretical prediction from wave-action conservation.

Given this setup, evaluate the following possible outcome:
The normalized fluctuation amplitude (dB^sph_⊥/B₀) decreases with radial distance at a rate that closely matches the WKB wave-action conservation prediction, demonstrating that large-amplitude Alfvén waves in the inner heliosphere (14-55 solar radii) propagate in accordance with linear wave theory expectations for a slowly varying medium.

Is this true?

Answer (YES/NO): NO